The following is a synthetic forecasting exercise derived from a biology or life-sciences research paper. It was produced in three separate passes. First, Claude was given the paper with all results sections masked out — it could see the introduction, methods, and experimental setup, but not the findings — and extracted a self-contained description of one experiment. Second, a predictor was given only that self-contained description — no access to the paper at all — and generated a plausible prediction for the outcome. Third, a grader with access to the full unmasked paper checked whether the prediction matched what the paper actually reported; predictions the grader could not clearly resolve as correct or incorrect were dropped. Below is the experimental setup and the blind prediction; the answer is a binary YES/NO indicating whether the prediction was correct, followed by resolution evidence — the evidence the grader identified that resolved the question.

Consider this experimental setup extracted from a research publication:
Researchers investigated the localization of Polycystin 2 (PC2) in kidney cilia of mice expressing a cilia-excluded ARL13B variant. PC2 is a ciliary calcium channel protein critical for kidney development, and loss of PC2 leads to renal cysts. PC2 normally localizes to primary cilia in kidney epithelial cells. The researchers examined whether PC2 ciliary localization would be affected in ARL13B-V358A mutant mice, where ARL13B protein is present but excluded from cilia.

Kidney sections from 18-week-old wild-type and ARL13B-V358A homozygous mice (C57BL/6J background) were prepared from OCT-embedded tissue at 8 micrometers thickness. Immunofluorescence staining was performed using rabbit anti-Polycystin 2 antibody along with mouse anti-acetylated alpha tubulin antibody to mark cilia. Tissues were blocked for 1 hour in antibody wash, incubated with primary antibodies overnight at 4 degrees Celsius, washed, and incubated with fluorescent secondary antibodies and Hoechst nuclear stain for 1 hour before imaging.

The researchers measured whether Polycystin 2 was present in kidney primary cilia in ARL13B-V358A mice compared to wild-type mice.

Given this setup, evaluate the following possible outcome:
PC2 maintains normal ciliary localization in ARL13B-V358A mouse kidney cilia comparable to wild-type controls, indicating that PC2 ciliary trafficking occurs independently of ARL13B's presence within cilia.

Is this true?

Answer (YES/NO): YES